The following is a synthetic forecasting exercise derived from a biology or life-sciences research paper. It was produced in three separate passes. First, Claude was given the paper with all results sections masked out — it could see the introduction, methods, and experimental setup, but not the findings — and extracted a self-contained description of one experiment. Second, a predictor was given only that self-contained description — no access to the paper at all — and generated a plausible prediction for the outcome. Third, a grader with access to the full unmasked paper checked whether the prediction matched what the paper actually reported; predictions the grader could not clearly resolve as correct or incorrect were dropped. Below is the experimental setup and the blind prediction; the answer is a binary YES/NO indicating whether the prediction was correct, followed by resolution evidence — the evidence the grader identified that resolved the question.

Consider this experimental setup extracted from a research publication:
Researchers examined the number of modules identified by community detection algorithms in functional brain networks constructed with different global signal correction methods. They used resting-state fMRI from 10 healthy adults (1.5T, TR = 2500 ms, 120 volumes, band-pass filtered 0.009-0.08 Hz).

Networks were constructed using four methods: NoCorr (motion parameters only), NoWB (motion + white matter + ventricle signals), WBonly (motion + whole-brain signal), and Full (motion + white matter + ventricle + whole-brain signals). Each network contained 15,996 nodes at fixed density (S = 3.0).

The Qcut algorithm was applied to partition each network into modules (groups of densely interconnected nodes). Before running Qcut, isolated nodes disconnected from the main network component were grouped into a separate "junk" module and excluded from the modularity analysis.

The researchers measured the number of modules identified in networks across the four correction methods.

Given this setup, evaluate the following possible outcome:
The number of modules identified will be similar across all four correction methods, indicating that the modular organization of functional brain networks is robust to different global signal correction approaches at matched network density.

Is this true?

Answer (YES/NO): NO